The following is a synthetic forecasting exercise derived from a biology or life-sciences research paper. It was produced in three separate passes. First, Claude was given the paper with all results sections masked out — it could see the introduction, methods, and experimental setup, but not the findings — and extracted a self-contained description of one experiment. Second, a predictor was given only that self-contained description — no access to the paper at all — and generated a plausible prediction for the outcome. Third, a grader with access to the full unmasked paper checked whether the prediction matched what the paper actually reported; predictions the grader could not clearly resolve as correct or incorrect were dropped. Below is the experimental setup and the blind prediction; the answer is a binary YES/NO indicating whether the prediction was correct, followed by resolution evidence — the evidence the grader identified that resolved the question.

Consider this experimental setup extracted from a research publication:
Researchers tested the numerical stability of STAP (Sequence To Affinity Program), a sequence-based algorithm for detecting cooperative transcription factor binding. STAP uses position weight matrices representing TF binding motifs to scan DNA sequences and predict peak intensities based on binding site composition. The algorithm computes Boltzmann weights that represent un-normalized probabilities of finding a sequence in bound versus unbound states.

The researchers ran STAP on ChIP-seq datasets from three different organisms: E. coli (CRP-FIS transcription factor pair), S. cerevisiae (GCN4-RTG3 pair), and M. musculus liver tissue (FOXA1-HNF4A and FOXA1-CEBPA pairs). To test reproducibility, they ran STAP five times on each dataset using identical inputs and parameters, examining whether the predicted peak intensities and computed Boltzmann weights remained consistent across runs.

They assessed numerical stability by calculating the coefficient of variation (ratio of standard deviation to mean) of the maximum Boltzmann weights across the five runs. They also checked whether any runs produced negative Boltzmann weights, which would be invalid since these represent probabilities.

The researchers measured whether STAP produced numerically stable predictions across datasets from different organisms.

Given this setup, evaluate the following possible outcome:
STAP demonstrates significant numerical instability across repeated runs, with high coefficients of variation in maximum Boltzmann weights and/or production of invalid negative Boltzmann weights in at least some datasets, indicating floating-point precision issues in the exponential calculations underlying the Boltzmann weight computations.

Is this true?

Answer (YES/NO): NO